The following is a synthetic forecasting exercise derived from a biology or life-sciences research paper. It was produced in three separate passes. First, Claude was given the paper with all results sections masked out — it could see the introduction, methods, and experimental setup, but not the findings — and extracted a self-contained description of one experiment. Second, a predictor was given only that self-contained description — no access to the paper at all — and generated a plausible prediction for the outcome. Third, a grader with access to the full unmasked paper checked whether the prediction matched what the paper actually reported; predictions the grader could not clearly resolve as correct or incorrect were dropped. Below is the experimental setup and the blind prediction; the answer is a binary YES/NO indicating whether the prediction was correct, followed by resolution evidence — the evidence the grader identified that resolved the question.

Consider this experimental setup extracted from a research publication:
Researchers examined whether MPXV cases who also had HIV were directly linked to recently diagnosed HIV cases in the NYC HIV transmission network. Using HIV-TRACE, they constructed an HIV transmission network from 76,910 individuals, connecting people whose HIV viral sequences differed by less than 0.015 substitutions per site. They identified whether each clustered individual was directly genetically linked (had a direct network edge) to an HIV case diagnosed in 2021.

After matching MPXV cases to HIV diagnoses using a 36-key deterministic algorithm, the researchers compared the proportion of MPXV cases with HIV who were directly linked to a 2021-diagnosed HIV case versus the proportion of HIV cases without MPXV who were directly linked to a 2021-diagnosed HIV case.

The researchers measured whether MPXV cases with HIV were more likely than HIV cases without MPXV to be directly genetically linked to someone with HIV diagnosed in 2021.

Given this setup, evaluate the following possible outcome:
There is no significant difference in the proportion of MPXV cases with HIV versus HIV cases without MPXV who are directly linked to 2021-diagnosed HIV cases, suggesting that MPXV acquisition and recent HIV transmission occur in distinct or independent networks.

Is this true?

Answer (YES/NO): NO